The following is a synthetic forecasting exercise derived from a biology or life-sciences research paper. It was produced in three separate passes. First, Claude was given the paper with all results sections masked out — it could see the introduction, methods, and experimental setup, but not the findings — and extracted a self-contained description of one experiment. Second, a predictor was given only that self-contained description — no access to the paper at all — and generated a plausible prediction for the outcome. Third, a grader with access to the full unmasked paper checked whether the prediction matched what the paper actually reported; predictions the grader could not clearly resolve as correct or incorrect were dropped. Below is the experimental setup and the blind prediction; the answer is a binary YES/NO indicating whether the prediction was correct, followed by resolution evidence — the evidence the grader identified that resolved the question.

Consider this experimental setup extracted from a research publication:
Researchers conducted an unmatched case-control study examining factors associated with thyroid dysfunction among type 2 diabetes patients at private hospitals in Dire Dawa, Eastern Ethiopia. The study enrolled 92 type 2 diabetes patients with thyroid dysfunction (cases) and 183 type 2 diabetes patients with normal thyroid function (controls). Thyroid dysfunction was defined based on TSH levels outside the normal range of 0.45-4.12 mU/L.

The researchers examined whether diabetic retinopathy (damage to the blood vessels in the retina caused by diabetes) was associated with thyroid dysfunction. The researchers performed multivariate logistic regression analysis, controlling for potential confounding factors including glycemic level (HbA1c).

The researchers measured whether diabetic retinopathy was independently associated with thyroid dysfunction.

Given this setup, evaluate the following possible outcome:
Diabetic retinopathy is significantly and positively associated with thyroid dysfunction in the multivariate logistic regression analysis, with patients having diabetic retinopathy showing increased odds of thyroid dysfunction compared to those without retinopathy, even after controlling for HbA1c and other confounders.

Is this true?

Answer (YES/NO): YES